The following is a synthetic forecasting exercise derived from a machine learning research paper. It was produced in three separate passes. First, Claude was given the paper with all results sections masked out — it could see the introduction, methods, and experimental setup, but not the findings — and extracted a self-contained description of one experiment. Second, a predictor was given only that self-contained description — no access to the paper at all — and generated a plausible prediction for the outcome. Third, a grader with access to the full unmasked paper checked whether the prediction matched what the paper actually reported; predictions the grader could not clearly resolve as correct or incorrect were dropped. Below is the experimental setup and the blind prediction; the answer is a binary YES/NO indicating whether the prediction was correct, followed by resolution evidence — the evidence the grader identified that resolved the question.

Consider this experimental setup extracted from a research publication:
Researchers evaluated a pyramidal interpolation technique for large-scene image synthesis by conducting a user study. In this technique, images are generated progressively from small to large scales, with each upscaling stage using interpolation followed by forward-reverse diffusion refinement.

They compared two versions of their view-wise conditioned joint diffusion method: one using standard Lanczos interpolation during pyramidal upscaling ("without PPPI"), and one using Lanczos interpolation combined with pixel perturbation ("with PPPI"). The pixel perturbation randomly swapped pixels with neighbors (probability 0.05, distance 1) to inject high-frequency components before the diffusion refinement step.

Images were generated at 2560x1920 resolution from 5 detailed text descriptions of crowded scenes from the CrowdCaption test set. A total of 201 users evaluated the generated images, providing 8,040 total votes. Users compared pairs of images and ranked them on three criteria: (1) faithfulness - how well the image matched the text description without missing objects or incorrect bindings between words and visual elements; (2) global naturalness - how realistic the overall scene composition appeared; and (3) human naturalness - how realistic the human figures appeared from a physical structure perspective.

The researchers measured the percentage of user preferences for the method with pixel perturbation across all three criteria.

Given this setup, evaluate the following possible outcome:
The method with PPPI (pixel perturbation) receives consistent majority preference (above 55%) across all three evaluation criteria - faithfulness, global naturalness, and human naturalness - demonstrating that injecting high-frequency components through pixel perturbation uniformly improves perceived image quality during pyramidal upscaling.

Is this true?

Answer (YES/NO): YES